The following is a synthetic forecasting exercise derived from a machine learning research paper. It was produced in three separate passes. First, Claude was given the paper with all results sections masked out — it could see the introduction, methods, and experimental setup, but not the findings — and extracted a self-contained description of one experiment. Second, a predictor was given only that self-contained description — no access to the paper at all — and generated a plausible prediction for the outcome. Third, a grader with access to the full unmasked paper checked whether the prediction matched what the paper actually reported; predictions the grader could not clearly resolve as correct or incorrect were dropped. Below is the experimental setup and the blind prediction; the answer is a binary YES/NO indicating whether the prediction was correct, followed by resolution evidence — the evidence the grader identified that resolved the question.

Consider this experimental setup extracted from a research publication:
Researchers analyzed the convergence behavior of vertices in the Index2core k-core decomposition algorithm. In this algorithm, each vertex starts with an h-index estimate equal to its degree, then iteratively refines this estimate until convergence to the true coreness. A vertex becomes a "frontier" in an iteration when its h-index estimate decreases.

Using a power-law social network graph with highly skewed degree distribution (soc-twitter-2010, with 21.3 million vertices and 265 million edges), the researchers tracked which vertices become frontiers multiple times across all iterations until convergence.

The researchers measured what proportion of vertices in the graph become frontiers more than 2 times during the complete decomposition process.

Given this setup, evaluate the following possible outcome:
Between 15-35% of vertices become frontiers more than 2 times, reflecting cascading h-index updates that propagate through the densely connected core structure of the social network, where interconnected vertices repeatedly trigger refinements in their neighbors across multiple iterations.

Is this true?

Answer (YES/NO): YES